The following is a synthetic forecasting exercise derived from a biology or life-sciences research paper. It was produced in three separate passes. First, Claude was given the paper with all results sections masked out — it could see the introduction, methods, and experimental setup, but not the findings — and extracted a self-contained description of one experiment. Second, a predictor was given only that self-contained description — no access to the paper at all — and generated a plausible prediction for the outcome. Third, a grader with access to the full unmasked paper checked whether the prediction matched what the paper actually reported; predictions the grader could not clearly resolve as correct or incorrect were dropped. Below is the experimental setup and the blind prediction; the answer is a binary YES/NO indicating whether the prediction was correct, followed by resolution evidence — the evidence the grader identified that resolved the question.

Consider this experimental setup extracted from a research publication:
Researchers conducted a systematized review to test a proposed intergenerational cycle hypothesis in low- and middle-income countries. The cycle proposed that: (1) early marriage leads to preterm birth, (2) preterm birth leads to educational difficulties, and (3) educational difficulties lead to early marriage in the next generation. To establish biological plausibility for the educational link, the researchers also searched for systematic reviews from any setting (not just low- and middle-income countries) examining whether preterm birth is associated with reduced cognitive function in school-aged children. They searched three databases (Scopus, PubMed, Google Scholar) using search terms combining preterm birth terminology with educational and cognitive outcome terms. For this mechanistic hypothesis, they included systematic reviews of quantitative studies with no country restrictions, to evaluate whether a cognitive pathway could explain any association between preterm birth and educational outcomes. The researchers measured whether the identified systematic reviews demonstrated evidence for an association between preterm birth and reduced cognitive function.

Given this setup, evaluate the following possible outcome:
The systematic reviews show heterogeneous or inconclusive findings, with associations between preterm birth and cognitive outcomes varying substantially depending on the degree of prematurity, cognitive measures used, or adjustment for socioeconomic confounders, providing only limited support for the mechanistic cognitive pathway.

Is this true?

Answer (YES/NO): NO